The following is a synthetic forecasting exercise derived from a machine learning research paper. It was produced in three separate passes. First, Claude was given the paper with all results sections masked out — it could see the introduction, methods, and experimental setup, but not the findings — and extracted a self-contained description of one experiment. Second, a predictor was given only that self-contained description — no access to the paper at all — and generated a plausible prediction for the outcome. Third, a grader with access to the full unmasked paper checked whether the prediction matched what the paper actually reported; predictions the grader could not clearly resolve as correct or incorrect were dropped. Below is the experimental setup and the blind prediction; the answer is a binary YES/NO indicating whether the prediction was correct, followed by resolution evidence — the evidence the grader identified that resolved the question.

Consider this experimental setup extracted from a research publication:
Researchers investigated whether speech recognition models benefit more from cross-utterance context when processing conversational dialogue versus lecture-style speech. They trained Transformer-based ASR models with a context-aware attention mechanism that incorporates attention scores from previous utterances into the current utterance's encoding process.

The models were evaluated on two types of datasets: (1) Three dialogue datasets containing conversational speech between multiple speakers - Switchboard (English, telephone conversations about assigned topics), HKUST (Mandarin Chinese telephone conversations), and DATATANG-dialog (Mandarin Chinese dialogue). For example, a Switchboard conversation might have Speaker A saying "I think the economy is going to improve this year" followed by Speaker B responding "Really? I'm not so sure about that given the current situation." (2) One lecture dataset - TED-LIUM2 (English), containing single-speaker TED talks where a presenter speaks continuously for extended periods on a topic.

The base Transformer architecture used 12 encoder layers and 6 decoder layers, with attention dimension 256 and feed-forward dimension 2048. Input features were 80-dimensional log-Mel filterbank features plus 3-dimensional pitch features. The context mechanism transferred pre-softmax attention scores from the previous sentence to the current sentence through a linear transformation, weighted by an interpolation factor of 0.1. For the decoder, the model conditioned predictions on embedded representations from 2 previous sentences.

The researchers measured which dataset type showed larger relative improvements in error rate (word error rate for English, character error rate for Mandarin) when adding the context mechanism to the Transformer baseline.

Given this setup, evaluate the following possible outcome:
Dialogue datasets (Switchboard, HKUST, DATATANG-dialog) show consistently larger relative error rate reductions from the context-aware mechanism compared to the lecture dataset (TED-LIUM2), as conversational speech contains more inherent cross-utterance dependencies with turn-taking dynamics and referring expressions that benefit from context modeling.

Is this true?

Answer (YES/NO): NO